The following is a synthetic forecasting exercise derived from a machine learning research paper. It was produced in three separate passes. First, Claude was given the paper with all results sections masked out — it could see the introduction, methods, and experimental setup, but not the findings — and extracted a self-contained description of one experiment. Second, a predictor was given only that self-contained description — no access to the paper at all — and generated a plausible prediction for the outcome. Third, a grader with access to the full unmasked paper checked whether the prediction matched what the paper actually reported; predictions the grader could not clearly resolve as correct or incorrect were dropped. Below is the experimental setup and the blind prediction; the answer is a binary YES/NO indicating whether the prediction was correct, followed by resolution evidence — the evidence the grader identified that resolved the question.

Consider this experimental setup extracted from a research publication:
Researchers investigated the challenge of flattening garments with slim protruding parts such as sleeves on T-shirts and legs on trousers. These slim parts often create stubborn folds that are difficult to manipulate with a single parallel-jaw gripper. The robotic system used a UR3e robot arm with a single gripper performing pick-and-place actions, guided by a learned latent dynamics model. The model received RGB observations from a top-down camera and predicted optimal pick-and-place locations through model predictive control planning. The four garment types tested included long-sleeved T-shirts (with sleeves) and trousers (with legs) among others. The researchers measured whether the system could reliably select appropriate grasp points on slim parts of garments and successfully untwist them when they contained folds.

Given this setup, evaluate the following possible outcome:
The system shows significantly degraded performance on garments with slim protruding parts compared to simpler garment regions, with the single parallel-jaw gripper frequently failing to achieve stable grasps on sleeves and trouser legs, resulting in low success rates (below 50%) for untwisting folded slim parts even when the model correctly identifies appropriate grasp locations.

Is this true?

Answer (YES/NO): NO